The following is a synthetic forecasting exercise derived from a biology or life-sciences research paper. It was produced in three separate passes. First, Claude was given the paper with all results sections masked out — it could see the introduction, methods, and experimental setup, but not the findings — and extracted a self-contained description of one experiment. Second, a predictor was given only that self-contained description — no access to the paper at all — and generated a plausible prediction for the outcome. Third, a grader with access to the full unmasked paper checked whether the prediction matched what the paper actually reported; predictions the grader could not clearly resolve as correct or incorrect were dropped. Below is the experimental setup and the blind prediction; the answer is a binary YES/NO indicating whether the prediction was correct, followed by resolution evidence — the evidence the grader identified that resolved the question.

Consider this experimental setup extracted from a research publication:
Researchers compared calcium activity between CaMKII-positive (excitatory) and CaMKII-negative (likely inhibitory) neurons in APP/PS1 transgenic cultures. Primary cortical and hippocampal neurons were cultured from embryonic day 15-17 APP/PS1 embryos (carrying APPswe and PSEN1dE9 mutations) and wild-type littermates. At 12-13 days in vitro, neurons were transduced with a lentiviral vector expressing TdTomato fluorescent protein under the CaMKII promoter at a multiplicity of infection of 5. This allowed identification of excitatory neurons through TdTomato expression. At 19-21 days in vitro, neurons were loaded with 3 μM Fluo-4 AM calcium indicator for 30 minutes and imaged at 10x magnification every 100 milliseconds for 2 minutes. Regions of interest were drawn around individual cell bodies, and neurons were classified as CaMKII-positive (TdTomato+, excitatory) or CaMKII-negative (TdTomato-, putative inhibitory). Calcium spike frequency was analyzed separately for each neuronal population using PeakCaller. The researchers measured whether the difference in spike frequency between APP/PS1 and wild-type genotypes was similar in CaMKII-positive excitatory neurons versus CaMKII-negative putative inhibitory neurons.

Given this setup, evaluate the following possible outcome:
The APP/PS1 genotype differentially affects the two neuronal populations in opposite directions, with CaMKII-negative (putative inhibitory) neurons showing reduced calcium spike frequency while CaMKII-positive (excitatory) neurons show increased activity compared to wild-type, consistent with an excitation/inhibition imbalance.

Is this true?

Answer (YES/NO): NO